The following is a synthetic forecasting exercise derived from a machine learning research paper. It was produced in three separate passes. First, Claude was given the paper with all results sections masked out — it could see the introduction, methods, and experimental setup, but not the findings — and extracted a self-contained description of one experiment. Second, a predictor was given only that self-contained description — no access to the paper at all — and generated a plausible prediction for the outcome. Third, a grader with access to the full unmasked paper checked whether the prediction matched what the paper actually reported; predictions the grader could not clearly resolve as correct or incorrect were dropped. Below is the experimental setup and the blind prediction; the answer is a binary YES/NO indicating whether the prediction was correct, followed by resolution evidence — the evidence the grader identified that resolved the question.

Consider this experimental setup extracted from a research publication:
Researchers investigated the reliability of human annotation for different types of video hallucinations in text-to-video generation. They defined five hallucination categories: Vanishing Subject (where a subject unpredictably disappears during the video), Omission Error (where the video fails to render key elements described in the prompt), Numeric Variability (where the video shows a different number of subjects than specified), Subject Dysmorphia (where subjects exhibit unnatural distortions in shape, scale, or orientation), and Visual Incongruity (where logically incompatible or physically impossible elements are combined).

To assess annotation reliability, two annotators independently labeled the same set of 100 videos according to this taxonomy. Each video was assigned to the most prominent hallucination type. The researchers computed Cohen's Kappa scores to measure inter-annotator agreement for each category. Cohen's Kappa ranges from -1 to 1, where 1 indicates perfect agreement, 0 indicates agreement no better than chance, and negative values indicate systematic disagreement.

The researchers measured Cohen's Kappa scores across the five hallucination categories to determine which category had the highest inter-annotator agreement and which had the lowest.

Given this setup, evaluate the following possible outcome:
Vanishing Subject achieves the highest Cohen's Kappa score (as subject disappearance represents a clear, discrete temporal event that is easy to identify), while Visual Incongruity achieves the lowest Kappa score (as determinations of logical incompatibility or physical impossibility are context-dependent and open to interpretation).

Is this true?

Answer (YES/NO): NO